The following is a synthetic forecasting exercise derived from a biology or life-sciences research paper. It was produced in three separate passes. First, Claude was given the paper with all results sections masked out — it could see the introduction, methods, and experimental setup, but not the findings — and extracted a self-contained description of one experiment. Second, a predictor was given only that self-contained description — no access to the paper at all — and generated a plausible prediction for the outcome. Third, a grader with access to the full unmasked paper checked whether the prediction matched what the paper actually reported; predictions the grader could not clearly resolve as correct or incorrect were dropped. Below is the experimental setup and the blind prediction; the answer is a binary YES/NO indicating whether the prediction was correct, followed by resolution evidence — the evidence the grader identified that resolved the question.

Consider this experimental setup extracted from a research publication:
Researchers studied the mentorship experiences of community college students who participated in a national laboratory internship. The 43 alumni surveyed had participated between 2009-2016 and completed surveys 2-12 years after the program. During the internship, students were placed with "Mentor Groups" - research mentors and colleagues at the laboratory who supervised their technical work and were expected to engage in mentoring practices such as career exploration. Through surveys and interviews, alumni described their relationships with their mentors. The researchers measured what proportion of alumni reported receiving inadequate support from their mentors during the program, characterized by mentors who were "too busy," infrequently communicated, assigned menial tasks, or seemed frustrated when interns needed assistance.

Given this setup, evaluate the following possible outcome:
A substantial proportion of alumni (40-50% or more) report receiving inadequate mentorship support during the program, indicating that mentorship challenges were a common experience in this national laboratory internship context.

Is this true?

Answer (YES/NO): NO